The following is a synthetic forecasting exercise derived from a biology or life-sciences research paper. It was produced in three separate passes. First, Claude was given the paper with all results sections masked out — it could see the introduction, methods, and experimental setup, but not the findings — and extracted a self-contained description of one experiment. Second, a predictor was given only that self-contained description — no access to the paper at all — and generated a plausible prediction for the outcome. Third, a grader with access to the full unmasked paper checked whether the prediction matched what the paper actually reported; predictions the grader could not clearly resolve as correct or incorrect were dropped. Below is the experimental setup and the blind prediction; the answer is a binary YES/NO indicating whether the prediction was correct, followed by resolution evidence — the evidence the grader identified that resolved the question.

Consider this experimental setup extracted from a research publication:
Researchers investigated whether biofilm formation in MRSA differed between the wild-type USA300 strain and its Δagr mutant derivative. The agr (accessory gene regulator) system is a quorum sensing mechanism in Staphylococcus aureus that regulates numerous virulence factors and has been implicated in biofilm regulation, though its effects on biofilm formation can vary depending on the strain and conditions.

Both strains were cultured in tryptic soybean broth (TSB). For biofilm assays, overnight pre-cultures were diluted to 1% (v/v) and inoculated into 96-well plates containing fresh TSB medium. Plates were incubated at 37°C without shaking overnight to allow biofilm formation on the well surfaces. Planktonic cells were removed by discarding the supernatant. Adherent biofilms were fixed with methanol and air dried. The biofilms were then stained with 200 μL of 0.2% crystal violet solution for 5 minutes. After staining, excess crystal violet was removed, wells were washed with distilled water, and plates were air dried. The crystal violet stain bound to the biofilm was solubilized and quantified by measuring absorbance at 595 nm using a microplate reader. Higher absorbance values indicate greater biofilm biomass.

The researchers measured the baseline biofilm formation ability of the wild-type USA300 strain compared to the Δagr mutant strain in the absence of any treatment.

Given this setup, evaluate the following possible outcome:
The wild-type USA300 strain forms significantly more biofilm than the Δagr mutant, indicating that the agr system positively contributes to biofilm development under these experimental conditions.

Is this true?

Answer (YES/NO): NO